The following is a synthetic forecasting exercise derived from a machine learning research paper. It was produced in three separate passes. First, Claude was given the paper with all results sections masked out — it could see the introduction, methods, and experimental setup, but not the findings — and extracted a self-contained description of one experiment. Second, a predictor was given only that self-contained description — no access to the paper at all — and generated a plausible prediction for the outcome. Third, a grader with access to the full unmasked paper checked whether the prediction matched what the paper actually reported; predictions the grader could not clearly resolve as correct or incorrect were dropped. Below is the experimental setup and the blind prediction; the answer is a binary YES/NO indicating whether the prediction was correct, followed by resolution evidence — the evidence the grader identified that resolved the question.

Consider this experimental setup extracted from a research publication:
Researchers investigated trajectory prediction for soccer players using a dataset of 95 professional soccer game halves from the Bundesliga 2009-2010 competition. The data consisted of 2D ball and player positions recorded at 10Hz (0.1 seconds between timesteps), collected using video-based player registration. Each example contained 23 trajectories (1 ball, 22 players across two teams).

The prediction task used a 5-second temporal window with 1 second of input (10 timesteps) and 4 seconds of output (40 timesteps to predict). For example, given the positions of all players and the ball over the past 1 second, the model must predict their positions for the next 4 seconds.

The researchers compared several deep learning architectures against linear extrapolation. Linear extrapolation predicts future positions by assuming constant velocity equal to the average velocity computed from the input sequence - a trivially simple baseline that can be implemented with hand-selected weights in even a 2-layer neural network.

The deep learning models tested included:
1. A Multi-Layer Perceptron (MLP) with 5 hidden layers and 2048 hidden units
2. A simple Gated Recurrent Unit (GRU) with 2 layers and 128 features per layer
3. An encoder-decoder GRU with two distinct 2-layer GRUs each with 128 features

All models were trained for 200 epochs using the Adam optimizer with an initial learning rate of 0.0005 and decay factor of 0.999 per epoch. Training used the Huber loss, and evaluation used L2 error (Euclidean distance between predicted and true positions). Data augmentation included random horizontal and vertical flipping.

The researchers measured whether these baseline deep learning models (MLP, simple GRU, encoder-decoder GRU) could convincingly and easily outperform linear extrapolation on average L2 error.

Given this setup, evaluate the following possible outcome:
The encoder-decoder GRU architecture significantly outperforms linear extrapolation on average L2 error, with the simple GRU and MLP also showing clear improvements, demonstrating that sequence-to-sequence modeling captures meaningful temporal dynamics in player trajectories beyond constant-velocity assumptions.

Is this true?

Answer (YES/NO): NO